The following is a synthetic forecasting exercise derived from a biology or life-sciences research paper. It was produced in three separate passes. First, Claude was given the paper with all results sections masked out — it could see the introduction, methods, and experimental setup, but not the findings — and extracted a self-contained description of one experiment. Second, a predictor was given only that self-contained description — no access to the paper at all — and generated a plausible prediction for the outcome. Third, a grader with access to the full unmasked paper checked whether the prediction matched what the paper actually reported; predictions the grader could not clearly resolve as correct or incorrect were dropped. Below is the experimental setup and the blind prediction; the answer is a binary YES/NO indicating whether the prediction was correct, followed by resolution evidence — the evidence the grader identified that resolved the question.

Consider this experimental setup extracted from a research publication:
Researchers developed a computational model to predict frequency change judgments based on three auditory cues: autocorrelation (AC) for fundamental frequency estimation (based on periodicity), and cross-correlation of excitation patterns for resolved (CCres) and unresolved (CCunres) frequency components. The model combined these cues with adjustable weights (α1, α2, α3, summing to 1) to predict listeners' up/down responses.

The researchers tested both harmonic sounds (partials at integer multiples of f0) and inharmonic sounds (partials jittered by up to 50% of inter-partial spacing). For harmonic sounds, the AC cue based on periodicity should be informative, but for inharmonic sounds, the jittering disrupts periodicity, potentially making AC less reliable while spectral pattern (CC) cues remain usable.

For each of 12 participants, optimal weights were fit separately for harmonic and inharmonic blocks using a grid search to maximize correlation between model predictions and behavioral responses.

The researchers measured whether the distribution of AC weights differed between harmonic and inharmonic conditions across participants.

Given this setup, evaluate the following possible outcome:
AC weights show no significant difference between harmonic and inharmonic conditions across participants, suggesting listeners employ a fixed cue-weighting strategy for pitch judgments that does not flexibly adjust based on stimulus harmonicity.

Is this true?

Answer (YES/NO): NO